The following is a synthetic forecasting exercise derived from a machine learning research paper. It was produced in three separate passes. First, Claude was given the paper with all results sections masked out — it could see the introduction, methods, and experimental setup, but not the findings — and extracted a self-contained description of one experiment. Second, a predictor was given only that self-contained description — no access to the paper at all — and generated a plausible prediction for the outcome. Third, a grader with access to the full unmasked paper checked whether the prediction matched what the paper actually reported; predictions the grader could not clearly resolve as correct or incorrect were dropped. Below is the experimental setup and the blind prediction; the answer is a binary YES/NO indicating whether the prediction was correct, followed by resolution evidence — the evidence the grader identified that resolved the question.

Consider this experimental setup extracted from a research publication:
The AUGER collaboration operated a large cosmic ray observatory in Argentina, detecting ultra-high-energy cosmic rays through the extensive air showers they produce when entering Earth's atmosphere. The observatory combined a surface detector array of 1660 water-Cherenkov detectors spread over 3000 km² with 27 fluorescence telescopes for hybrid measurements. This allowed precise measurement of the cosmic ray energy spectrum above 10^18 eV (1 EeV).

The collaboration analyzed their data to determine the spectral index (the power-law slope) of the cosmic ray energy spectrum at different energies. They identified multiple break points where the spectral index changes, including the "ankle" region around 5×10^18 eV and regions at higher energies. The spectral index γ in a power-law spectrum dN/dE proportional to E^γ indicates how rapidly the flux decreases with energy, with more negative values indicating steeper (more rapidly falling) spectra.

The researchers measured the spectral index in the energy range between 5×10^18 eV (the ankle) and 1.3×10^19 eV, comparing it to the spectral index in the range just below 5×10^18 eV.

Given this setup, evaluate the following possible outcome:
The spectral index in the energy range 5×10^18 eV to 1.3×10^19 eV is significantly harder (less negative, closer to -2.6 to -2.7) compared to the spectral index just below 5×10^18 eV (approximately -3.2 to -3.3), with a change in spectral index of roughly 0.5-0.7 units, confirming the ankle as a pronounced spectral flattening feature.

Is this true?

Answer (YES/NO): NO